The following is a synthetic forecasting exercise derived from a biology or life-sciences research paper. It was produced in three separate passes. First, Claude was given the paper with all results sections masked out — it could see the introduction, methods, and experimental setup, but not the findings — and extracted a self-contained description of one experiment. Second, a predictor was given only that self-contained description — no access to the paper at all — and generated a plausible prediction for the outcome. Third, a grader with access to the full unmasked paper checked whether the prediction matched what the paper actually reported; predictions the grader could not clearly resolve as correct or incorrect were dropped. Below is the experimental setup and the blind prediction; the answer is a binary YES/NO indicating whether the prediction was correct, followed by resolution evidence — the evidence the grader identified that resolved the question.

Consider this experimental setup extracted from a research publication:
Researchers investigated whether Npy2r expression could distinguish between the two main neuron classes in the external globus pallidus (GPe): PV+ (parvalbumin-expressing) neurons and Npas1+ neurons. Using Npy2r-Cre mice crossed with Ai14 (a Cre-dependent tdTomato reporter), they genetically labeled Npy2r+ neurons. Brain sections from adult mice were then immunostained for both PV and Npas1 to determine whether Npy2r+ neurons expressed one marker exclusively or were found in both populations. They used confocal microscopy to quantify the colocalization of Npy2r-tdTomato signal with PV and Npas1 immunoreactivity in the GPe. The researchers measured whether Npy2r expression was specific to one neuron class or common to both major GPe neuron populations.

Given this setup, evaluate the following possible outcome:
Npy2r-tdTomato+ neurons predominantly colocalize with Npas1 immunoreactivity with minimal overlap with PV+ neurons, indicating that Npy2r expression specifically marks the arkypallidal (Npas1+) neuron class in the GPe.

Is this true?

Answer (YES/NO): NO